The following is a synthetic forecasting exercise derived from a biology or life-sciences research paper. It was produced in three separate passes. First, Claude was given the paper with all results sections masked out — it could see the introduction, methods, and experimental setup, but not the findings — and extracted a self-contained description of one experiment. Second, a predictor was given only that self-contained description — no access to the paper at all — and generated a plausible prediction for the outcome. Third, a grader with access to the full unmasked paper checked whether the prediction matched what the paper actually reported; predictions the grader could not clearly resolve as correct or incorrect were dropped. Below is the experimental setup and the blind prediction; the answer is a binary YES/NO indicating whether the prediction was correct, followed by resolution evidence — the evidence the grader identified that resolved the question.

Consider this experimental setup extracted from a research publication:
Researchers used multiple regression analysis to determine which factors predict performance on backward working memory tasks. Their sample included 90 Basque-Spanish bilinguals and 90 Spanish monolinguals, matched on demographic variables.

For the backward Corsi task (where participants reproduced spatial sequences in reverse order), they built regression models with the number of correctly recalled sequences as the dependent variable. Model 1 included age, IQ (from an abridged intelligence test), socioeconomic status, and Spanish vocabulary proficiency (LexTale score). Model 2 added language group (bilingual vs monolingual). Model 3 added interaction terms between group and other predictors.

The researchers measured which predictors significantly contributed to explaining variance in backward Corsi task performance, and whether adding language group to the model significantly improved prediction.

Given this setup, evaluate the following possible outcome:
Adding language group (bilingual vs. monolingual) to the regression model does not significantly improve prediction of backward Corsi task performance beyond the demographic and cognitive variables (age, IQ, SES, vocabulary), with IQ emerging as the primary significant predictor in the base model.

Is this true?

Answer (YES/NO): NO